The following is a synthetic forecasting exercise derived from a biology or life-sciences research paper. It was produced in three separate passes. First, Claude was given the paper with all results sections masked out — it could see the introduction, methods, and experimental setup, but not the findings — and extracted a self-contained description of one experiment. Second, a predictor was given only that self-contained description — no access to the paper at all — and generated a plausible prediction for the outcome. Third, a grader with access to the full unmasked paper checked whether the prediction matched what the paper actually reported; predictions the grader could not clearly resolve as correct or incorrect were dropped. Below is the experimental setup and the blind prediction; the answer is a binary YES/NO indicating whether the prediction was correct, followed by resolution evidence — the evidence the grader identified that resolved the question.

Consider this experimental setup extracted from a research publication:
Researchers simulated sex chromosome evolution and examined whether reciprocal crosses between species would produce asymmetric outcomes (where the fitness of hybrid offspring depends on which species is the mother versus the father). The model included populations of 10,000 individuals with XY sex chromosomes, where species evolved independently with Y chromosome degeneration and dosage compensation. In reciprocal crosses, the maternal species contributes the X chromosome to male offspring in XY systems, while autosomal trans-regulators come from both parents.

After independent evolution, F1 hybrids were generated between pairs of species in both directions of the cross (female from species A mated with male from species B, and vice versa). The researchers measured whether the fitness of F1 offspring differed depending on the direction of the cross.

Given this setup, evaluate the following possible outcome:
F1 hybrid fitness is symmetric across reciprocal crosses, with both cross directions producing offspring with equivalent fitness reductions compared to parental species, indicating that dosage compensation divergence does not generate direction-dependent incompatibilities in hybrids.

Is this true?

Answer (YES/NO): NO